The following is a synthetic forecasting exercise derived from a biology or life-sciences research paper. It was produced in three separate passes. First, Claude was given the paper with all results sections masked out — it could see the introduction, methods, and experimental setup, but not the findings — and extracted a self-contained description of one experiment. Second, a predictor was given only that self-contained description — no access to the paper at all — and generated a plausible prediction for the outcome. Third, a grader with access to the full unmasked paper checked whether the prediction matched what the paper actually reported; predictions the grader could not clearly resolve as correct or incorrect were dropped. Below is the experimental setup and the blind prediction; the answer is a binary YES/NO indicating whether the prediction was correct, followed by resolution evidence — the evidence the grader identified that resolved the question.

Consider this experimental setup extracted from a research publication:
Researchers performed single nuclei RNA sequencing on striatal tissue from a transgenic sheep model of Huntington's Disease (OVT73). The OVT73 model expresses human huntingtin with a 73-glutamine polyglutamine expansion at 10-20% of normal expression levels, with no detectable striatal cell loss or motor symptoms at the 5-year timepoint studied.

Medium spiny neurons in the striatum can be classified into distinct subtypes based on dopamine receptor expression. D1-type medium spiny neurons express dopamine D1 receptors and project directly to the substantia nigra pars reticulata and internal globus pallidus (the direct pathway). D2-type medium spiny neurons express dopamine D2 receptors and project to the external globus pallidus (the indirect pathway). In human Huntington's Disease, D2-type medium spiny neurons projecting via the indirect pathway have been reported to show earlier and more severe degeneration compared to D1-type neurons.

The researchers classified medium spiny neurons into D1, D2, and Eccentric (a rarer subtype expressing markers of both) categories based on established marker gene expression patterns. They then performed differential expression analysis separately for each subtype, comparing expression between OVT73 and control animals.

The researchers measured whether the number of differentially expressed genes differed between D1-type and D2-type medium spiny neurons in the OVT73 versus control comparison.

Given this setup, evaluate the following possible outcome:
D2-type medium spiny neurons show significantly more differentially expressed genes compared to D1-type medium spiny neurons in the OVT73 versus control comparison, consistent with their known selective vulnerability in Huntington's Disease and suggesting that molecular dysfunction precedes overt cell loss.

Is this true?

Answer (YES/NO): YES